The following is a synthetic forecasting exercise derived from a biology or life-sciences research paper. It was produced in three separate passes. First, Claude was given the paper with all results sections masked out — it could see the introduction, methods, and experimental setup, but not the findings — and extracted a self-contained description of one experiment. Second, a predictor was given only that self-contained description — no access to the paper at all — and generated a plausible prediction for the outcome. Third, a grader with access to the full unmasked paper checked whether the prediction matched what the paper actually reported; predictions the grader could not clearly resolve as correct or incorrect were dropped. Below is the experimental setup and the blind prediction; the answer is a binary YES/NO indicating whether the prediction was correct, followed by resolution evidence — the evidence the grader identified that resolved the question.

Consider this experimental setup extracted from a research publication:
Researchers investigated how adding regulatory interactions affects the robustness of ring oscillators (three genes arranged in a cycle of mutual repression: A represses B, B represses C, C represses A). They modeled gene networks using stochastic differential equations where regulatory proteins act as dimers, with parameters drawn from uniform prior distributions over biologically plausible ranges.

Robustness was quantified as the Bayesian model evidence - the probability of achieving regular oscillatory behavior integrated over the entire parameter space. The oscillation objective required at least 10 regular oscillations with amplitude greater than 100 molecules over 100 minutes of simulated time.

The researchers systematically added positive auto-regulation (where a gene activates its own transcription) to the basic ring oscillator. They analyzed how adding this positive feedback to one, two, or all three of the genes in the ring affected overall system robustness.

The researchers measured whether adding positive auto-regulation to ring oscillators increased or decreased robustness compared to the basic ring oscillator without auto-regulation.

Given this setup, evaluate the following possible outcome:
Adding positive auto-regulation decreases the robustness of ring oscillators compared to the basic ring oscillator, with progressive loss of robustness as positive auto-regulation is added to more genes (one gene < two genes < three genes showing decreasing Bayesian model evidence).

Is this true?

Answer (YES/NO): NO